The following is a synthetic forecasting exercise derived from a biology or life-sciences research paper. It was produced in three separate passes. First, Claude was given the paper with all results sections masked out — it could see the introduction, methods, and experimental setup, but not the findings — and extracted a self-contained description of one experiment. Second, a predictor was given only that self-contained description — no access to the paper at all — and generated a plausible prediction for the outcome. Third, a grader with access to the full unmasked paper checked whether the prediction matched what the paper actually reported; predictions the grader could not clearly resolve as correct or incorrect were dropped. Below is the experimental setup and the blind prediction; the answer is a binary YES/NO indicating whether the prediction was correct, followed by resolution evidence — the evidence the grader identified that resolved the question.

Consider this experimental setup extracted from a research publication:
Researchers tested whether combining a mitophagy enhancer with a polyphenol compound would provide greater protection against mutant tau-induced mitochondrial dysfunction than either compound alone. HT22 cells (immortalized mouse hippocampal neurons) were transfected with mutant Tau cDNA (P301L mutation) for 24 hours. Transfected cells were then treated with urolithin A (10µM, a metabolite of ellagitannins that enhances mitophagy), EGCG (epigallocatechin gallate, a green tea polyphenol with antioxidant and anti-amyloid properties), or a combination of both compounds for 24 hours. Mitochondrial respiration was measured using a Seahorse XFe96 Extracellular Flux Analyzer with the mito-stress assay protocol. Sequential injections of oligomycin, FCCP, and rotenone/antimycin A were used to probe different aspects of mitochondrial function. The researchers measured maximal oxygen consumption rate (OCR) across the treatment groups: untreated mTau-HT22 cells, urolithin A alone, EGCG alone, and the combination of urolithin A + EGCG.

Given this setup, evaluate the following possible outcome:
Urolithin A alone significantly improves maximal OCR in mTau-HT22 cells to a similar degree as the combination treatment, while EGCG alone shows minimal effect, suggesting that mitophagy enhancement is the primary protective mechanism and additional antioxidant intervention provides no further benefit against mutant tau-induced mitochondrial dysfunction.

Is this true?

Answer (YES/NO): NO